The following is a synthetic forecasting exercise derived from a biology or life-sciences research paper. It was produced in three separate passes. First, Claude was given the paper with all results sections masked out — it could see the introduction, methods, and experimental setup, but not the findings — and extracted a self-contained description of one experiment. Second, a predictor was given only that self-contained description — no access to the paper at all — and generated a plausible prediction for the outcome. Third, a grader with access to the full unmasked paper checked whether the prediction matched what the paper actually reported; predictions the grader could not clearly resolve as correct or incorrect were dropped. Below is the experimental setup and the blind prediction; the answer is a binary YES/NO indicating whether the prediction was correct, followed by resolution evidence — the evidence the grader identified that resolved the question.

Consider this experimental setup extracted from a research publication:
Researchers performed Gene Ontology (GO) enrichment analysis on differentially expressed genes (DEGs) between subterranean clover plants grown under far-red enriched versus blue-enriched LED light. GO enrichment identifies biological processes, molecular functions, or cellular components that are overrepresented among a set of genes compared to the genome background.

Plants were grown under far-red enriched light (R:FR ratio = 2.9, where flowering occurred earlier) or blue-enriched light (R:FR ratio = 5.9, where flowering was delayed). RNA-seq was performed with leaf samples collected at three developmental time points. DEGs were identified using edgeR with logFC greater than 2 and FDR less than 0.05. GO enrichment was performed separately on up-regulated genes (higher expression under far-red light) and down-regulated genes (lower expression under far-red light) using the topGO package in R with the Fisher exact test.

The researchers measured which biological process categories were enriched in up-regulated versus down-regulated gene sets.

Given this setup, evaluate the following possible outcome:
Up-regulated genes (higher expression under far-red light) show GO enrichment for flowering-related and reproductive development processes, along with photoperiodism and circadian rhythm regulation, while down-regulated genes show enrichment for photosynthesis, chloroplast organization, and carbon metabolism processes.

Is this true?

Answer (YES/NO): NO